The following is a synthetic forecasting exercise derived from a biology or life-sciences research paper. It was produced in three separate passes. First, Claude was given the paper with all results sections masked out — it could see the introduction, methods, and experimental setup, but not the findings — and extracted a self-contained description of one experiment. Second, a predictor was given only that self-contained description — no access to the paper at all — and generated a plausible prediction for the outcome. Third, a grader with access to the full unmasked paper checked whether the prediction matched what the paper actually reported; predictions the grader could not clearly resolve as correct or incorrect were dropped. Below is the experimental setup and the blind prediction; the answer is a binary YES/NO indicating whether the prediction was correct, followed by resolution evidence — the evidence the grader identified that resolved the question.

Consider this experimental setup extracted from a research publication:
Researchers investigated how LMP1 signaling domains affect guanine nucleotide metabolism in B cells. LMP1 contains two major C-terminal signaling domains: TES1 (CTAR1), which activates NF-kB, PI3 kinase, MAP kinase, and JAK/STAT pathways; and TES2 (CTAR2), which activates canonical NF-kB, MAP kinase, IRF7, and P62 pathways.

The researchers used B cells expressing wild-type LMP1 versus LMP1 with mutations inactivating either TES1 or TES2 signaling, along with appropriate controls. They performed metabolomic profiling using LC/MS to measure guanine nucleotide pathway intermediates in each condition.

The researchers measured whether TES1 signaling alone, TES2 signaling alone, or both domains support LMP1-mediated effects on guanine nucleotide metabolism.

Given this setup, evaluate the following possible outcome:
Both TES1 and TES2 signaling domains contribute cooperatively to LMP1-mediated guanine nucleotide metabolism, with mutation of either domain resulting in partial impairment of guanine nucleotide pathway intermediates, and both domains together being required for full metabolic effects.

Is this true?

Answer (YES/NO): NO